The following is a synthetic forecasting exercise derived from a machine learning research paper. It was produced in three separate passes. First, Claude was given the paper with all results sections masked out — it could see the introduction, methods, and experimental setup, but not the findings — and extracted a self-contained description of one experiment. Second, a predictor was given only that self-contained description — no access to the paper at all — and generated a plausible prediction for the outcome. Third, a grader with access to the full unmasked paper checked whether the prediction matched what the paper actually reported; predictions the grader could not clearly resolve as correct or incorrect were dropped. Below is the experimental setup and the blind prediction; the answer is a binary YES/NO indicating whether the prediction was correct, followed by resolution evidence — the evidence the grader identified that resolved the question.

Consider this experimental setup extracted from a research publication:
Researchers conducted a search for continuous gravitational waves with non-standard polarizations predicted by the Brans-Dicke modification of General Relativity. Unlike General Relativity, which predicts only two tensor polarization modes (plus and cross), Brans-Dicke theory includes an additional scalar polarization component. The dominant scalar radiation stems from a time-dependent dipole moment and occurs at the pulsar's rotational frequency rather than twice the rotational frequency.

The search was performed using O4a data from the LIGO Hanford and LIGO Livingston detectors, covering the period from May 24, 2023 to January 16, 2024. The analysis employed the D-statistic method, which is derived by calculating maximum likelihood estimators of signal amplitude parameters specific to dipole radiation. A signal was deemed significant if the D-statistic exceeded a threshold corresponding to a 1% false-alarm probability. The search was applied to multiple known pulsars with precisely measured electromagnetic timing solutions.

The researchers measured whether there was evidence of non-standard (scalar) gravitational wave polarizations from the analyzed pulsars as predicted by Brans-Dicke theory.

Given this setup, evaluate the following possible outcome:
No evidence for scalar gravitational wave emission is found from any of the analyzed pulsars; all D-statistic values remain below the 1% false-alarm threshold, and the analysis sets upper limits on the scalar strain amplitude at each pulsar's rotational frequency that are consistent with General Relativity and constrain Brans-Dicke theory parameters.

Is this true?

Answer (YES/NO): YES